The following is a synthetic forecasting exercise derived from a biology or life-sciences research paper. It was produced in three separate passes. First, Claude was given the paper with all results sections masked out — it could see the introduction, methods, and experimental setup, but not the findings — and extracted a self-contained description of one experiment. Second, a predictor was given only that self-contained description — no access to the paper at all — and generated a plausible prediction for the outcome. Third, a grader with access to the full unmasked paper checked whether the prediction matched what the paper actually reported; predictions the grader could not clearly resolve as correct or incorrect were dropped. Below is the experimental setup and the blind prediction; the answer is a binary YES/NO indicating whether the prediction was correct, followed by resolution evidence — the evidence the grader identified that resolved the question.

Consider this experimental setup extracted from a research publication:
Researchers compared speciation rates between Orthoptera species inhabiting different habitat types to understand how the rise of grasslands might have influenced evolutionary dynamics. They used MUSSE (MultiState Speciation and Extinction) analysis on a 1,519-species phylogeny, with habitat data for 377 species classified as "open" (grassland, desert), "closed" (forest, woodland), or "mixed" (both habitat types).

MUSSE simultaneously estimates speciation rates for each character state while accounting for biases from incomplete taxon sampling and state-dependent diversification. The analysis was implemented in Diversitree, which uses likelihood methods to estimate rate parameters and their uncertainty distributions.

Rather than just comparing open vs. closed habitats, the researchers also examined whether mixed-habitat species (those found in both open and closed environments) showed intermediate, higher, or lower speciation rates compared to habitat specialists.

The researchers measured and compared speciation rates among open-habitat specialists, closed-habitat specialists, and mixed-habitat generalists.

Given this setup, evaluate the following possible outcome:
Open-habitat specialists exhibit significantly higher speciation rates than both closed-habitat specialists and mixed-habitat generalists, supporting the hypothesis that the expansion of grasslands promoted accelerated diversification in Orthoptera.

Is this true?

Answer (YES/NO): YES